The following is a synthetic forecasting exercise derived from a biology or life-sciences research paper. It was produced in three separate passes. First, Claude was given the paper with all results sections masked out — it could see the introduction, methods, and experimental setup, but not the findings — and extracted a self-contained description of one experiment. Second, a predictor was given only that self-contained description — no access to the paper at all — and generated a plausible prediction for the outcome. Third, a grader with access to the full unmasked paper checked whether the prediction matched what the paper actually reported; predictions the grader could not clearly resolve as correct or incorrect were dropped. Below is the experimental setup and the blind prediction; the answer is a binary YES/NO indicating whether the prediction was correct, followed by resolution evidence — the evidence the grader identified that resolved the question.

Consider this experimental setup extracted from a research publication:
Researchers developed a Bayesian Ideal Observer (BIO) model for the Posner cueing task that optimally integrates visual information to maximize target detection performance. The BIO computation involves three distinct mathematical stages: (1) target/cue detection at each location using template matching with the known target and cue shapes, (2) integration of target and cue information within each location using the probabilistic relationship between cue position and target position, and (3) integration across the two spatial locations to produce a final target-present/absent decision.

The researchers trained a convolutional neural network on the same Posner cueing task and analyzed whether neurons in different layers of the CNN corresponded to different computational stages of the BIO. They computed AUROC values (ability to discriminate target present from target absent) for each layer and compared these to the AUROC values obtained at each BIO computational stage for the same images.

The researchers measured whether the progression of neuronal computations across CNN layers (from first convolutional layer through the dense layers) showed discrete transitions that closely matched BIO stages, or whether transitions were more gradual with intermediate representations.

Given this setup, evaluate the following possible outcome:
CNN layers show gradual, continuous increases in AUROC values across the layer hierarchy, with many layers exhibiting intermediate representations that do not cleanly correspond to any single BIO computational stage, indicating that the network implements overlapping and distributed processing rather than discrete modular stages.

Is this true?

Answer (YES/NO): YES